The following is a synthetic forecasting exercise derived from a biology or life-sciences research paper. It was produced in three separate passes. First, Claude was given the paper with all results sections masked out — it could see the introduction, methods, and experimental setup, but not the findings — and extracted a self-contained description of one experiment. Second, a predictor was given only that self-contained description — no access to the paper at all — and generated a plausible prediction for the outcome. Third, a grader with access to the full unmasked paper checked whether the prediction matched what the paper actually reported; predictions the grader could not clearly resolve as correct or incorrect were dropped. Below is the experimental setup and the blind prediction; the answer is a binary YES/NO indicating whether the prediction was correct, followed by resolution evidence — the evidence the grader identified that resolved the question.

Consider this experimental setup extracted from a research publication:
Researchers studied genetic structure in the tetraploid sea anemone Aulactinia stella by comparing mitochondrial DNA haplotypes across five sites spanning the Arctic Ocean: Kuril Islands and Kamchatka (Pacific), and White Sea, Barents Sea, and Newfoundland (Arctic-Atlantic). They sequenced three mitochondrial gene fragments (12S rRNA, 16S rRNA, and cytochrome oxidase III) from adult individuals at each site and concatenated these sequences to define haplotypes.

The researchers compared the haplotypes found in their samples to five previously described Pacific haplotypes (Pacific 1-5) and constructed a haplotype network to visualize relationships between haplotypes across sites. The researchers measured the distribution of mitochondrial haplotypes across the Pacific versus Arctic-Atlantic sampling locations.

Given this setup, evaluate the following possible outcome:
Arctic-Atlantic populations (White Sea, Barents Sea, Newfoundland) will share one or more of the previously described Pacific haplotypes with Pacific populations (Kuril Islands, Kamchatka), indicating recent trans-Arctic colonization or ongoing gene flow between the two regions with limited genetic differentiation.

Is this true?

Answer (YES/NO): NO